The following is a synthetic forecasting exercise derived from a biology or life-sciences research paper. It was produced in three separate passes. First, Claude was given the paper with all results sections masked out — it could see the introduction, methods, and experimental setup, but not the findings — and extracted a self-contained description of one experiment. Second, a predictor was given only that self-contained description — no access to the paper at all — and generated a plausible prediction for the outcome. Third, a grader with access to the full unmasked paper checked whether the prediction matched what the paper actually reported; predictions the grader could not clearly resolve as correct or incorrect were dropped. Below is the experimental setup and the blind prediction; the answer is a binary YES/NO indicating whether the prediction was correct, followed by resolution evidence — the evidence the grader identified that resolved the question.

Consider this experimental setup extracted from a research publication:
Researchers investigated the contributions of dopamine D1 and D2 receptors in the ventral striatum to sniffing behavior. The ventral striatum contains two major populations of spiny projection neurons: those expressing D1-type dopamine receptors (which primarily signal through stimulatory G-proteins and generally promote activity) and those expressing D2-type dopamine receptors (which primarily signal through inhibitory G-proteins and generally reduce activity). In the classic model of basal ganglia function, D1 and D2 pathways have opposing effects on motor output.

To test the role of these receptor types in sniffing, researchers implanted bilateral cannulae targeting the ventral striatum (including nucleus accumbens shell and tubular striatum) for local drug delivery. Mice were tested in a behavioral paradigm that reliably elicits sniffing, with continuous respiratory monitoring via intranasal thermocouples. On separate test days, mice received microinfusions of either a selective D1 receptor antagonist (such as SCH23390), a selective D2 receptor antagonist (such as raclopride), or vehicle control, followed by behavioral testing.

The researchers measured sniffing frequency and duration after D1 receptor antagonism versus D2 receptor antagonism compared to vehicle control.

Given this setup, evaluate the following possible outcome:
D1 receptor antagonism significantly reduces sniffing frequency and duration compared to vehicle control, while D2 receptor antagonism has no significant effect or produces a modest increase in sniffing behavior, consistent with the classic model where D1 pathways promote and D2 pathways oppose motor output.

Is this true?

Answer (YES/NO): NO